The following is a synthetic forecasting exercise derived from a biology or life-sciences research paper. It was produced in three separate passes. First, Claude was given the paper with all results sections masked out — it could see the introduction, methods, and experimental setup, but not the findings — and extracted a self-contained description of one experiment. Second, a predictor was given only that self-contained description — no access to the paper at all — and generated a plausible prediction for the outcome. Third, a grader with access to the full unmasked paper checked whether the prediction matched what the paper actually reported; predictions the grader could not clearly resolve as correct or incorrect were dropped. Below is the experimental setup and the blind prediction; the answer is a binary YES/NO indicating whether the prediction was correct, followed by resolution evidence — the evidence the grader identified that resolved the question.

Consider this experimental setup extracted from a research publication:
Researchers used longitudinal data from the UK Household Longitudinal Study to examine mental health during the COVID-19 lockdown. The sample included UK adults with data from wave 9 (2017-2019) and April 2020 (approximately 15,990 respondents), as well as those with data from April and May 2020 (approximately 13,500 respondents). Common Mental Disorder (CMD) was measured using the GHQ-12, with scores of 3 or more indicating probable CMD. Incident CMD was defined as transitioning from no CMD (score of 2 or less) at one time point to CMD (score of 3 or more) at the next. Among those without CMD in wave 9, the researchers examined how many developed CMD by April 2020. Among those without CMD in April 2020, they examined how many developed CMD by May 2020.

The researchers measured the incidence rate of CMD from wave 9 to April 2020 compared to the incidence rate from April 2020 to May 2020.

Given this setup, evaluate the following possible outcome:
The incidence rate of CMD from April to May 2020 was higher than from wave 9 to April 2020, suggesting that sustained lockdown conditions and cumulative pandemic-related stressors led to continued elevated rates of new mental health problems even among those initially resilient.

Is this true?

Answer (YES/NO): NO